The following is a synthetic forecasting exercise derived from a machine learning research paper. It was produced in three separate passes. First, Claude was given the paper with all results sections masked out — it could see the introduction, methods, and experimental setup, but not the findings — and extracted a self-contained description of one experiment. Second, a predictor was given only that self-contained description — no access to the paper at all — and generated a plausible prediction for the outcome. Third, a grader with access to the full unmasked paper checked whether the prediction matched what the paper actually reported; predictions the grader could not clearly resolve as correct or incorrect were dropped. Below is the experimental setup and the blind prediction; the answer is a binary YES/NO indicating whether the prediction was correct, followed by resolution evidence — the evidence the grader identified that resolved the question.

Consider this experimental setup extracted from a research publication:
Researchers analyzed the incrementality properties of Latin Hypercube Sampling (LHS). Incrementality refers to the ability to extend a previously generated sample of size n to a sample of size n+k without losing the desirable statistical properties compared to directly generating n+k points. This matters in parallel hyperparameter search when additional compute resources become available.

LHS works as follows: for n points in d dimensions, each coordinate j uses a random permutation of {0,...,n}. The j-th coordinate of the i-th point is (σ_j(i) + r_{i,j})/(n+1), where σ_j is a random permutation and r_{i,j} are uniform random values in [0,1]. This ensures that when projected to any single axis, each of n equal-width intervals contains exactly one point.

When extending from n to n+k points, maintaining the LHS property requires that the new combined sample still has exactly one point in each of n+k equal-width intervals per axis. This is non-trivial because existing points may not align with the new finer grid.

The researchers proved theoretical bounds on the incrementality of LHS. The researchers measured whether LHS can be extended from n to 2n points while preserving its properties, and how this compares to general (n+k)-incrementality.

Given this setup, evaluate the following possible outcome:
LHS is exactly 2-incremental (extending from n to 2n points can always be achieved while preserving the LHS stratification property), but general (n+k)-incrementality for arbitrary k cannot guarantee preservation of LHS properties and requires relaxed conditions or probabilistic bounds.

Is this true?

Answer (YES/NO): NO